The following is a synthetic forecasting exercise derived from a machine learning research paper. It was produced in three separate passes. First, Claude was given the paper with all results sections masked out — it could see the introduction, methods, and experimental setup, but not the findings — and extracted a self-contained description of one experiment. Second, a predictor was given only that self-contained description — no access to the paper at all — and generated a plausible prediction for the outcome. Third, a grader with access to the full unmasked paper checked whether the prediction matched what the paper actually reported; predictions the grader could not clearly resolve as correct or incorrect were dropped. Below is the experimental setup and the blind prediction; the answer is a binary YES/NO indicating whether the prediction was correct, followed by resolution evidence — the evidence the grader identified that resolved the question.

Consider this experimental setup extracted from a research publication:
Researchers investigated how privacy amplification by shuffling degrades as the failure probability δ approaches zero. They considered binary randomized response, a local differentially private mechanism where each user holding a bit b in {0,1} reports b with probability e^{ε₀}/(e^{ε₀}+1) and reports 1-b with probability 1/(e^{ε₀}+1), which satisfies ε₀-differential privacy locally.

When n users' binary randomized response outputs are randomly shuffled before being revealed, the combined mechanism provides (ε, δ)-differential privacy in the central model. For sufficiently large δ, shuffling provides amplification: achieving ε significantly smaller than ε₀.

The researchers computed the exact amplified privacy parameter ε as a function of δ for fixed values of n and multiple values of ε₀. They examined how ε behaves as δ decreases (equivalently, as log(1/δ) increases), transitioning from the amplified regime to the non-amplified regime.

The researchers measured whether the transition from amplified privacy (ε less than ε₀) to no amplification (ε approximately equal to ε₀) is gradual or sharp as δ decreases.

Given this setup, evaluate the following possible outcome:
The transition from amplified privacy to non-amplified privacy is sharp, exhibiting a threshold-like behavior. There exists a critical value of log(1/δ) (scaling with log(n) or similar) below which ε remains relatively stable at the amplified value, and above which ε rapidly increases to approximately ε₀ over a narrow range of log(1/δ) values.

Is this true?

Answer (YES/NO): NO